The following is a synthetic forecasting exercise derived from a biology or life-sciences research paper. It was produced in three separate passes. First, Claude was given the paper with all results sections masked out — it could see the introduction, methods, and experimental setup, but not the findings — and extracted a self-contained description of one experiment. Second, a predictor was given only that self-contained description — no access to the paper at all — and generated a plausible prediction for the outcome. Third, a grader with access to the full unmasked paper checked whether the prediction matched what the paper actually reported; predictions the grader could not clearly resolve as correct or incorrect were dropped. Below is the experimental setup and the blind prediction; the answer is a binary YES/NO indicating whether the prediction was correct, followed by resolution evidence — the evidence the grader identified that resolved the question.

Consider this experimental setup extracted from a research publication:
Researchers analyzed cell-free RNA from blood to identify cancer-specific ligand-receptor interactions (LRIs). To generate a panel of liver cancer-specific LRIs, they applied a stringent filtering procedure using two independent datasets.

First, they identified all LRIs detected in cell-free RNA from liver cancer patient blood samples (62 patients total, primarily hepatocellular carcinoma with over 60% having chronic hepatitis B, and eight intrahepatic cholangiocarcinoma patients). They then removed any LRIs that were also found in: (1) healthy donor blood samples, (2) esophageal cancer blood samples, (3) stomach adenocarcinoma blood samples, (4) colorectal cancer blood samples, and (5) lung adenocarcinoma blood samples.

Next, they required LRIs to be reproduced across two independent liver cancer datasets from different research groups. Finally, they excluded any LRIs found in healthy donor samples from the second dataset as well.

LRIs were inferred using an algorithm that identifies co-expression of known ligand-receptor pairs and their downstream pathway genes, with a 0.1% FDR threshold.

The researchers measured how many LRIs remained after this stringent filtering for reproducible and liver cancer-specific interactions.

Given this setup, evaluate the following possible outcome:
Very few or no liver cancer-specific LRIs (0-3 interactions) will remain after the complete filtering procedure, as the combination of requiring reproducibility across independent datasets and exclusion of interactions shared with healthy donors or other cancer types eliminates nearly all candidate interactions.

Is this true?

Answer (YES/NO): NO